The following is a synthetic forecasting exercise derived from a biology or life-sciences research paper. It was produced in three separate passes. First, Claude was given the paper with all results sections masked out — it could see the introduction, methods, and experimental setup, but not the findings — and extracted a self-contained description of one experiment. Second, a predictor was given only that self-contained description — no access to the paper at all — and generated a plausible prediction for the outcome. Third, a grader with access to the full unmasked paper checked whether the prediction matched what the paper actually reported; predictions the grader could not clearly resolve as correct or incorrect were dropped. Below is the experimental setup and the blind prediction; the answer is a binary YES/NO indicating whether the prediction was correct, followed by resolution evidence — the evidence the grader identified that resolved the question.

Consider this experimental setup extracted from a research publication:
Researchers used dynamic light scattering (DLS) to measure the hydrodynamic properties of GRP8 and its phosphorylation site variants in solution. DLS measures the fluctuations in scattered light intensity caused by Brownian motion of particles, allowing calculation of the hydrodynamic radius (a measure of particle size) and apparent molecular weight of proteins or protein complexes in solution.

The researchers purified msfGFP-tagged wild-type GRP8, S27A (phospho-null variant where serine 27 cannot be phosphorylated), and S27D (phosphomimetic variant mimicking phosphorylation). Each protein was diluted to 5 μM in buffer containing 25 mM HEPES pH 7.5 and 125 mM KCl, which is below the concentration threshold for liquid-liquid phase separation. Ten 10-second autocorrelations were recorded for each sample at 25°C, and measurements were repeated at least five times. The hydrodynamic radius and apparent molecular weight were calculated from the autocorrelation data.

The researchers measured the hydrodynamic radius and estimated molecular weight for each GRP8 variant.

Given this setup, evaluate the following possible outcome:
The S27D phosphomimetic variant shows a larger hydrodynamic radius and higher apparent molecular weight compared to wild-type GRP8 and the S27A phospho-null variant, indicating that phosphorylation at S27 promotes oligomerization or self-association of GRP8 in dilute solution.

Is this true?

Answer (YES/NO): YES